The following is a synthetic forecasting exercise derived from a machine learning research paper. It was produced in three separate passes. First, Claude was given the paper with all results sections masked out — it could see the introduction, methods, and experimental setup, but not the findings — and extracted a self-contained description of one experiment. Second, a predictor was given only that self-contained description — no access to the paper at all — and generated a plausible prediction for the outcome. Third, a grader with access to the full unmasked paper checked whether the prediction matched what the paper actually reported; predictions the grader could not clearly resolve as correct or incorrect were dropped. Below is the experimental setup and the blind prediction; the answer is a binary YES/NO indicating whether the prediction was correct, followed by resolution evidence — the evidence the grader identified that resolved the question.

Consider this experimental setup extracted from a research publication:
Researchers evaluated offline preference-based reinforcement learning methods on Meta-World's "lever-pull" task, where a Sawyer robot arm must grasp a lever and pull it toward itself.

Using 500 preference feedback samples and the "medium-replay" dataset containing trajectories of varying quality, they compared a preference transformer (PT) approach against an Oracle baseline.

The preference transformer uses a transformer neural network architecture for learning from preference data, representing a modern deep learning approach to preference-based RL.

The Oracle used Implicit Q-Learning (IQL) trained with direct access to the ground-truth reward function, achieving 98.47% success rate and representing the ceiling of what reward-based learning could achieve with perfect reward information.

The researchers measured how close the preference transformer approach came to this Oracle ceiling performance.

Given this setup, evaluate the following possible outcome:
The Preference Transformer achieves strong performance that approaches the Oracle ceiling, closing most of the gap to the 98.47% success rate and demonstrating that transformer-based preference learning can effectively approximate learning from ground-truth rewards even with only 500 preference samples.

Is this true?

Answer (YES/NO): NO